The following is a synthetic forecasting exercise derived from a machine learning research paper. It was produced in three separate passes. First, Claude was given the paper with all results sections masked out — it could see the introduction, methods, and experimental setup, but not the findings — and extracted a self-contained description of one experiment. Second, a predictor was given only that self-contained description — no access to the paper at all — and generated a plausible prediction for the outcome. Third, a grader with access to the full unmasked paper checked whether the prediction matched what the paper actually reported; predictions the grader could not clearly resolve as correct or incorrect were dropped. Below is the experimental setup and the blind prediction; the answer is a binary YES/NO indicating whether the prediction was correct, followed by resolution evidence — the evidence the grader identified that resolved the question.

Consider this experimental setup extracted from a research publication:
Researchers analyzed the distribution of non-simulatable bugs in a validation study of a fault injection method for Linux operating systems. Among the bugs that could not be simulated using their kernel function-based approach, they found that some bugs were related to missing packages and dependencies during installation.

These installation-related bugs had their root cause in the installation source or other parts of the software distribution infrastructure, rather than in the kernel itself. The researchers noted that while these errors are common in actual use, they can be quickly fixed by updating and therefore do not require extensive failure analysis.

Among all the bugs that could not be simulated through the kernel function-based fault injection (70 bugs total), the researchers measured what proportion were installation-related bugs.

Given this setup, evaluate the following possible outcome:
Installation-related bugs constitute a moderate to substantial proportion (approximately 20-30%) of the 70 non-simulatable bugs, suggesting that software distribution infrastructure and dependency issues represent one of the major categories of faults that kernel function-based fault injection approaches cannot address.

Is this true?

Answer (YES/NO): NO